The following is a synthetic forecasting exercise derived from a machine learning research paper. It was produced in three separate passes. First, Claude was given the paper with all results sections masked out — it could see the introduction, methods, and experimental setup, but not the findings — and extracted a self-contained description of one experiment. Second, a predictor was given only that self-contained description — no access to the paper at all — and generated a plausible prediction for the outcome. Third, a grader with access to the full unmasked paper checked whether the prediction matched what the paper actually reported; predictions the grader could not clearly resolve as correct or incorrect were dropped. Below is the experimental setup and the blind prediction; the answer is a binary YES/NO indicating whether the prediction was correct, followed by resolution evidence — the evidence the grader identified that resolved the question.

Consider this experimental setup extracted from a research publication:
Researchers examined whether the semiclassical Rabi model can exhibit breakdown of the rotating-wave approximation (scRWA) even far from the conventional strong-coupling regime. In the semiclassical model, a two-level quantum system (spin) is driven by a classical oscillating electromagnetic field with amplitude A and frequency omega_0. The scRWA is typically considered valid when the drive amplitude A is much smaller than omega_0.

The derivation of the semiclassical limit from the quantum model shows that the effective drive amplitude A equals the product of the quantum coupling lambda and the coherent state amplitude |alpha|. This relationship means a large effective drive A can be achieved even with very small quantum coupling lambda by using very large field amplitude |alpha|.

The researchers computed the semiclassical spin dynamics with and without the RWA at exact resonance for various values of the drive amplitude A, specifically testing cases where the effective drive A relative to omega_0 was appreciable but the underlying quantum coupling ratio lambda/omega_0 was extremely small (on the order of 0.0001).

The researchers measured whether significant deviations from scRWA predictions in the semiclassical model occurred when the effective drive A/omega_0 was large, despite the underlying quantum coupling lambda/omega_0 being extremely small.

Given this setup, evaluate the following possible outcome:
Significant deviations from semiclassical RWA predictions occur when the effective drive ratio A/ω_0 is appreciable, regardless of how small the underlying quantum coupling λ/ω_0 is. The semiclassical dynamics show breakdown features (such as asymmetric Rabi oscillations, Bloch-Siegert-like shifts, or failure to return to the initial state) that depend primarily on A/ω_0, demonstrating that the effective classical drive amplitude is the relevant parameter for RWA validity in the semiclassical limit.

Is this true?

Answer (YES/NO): YES